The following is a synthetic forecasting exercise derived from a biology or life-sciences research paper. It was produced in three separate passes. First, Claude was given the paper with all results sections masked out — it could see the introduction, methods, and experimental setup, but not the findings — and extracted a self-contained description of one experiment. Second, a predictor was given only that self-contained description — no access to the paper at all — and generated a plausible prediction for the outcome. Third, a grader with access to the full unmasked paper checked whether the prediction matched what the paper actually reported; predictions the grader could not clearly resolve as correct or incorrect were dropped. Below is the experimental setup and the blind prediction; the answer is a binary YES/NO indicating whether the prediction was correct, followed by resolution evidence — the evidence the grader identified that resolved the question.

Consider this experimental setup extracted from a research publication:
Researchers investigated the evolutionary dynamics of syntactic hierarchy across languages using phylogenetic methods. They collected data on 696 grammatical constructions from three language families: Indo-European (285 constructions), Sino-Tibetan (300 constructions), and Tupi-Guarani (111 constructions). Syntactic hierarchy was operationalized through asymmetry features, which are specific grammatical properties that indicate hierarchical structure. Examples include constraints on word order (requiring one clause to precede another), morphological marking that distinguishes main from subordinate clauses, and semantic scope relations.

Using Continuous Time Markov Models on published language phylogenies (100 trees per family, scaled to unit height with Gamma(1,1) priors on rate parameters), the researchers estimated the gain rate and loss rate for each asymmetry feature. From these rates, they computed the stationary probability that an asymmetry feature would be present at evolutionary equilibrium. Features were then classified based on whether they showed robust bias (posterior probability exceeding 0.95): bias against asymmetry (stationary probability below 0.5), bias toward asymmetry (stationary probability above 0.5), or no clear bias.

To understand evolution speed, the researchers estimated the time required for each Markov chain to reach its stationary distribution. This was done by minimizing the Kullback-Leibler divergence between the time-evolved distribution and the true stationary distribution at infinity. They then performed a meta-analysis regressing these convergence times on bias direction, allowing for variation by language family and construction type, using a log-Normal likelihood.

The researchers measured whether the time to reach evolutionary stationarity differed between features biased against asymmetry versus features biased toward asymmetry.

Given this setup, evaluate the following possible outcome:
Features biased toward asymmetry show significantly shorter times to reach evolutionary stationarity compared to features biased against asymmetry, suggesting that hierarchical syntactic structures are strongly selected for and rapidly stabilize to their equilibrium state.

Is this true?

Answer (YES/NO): NO